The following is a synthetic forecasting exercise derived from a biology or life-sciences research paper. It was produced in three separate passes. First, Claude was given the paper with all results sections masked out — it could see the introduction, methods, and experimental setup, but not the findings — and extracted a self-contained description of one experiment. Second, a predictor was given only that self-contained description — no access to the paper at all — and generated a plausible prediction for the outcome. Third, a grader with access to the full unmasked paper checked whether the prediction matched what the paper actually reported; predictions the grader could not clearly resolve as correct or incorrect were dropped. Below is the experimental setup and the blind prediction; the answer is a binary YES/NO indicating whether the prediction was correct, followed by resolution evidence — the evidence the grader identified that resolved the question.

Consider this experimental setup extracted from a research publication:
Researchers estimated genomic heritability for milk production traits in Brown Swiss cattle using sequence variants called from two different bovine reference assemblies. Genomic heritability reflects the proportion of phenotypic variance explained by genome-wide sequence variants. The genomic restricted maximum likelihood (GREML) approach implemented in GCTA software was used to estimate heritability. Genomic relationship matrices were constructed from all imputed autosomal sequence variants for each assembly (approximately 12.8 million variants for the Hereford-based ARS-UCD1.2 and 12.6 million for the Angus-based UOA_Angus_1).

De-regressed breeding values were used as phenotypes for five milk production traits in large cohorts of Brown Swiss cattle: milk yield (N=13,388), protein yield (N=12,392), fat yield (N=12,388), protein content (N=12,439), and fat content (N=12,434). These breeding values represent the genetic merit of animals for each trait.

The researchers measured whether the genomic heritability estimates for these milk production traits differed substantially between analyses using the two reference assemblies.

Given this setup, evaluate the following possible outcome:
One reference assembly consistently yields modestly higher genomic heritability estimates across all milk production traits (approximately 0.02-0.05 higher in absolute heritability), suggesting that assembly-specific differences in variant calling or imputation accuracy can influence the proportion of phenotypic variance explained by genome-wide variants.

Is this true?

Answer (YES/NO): NO